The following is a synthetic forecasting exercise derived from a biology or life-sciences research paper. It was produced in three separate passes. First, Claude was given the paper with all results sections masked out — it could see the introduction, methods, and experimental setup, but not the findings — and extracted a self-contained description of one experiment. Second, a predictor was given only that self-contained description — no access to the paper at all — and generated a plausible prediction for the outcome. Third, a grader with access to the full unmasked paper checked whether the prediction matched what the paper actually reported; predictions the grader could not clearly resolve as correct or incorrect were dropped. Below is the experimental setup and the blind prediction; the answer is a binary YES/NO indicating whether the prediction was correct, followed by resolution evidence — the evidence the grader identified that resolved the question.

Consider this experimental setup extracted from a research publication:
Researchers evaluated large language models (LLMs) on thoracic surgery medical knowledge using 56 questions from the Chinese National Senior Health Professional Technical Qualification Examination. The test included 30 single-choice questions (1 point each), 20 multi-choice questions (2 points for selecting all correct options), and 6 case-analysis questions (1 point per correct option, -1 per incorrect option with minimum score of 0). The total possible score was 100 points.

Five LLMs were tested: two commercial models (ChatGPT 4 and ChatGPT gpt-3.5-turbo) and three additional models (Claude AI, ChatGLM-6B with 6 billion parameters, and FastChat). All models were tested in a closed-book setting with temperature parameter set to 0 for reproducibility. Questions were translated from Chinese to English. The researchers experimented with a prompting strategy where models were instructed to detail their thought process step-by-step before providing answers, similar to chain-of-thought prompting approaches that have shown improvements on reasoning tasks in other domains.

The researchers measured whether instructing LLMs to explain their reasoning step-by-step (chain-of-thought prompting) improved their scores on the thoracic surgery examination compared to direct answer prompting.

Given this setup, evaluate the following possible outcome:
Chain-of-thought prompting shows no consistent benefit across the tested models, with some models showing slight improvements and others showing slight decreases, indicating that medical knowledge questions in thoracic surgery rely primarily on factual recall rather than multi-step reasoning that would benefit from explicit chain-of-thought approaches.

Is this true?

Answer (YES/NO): NO